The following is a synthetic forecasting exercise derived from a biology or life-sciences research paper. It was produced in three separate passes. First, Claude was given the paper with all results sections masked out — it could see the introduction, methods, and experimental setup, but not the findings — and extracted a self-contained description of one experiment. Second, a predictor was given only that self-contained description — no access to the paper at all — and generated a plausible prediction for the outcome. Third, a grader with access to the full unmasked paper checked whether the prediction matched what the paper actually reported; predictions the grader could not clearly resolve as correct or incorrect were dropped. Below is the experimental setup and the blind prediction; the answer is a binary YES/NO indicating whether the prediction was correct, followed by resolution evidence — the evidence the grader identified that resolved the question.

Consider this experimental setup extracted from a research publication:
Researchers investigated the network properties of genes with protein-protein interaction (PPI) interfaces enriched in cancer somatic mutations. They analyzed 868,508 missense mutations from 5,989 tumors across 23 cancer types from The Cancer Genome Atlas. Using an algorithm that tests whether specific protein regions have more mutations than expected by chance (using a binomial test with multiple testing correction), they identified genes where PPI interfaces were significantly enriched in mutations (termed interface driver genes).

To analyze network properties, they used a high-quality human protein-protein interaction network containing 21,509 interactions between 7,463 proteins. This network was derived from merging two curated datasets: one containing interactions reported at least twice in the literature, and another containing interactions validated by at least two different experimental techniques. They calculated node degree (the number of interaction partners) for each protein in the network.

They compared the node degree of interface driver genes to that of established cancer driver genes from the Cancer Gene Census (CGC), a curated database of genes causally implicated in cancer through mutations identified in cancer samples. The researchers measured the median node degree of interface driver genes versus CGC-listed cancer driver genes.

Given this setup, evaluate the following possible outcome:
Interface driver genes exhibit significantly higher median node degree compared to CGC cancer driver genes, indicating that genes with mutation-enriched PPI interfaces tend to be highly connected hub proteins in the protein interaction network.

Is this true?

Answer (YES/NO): YES